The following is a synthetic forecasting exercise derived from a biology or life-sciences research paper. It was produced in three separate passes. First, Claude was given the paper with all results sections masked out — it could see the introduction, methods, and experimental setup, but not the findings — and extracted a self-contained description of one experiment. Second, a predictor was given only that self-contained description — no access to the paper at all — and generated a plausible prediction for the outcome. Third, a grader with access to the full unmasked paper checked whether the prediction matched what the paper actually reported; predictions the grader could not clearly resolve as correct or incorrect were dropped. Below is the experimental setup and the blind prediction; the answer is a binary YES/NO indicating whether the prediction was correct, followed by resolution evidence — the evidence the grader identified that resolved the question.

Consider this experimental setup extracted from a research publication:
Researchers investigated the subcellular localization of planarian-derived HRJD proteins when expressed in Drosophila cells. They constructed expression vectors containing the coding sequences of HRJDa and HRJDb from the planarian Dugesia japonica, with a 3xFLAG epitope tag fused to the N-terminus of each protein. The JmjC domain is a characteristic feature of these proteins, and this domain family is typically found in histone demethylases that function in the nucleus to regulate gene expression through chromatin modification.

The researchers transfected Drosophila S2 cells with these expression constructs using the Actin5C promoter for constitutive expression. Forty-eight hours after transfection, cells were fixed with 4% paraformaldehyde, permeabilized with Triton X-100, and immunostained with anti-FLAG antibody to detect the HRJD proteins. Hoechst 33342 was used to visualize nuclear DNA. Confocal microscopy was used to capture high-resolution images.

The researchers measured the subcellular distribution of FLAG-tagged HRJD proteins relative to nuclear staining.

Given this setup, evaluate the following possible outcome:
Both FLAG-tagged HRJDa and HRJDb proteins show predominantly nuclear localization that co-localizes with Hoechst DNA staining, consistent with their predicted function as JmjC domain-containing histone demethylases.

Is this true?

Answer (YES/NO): NO